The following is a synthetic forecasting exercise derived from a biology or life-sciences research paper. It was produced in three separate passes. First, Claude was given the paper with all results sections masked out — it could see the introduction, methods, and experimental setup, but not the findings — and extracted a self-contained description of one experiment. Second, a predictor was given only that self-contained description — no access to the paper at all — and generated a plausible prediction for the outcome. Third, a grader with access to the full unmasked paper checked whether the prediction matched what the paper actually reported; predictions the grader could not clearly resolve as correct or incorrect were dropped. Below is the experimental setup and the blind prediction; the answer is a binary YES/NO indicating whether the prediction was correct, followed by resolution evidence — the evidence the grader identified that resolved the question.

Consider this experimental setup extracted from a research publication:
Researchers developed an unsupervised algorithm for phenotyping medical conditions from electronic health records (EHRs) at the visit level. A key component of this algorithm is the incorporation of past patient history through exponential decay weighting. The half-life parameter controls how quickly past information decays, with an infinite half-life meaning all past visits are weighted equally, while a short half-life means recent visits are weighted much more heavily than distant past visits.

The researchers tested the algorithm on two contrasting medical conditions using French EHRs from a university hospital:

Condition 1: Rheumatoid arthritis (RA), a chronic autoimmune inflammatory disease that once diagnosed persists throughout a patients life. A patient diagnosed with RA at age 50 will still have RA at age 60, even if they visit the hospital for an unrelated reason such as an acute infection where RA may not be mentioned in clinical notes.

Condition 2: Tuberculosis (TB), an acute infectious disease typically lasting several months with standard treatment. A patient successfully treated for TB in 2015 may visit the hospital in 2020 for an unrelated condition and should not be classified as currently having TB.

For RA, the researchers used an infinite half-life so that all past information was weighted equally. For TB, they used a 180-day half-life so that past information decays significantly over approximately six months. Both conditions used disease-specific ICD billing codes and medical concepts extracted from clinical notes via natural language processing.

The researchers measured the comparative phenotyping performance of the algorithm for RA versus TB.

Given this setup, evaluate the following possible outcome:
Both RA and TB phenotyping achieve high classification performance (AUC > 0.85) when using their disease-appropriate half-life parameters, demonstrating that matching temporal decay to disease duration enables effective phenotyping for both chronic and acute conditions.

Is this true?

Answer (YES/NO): NO